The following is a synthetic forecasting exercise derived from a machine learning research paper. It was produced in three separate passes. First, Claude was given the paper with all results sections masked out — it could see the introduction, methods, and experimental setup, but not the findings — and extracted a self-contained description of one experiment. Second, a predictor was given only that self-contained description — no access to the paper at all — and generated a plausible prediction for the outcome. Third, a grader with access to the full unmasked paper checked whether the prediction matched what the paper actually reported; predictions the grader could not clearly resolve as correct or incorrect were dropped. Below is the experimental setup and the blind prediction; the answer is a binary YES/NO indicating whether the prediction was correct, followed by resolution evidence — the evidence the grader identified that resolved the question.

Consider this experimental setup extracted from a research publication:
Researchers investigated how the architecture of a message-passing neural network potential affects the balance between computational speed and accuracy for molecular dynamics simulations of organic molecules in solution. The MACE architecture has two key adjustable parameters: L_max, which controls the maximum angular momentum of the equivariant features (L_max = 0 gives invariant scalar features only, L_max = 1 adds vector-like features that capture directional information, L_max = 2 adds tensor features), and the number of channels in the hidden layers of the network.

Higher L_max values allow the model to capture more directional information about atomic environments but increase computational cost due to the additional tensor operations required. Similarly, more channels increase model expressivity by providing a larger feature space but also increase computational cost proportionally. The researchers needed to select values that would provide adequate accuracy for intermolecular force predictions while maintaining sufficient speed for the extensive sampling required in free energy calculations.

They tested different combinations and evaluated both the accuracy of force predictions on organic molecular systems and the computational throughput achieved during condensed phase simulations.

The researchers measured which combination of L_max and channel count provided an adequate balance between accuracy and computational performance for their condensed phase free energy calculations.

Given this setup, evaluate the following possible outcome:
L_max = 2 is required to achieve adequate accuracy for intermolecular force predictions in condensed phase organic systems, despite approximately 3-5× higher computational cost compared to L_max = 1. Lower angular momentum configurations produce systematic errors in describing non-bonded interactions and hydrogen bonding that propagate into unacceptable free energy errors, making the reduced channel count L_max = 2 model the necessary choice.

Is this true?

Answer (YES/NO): NO